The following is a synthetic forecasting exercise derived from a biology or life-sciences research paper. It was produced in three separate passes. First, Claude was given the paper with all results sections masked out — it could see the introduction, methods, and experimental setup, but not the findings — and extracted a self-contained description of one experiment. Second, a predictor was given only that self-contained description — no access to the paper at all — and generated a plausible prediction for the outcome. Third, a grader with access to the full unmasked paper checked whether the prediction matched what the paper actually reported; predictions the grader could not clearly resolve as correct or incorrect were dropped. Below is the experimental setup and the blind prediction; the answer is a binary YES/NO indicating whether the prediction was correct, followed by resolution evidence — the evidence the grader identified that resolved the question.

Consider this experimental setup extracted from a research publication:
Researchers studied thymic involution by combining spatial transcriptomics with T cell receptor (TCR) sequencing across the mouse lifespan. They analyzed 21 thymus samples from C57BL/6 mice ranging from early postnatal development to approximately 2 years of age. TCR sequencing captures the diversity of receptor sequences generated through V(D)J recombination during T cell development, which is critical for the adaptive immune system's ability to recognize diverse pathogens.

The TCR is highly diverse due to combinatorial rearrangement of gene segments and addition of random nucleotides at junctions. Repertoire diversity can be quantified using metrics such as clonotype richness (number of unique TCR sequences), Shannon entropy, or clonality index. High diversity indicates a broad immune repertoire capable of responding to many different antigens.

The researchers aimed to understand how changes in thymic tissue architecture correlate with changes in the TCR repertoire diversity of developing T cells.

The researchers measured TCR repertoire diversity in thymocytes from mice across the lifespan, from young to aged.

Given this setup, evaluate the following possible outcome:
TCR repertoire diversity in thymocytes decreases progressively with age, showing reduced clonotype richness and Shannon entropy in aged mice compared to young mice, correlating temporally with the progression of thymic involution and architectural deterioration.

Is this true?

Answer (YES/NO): YES